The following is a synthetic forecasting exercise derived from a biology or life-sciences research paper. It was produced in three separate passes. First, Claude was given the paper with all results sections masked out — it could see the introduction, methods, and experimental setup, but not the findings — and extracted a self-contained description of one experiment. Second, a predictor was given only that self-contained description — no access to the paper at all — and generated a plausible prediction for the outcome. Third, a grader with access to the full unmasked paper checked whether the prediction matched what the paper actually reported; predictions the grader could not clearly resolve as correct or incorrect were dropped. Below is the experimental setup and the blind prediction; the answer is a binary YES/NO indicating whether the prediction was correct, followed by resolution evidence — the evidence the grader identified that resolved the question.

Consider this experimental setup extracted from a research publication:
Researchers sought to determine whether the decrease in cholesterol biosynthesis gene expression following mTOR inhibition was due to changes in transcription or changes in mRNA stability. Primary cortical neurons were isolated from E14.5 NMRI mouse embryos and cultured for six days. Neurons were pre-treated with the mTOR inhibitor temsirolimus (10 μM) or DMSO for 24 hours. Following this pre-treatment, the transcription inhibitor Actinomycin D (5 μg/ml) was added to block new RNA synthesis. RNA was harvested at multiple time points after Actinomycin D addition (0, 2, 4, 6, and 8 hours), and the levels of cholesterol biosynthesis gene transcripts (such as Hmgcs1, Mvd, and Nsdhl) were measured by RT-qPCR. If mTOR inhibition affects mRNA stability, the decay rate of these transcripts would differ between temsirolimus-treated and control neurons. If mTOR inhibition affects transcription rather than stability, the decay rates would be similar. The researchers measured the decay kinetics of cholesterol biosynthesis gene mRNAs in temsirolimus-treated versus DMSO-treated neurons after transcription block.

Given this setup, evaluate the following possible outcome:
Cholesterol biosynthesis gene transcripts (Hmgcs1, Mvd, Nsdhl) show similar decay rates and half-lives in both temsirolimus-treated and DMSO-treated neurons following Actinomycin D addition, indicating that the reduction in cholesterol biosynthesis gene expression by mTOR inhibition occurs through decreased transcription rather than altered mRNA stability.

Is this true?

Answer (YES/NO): YES